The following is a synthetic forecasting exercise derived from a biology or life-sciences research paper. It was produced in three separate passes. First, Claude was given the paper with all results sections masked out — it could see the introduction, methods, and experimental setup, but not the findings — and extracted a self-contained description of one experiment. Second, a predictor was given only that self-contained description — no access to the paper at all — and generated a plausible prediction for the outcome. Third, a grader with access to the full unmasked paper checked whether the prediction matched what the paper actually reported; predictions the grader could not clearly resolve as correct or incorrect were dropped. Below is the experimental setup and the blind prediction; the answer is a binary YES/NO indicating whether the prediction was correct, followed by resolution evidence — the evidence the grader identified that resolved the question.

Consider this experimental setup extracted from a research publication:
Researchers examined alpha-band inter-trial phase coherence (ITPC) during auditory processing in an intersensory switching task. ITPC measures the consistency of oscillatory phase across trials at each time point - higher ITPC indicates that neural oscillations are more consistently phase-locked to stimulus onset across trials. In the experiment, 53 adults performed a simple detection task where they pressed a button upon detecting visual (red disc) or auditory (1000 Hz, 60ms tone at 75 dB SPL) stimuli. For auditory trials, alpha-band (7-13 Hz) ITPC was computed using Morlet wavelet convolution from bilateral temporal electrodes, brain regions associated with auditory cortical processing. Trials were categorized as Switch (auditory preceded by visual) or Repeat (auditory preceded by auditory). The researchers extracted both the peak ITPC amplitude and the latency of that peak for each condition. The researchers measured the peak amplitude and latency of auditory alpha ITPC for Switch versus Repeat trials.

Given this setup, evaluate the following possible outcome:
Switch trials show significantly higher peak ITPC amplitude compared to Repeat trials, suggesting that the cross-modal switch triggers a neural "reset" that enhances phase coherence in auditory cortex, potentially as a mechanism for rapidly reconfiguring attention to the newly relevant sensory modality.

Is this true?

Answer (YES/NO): NO